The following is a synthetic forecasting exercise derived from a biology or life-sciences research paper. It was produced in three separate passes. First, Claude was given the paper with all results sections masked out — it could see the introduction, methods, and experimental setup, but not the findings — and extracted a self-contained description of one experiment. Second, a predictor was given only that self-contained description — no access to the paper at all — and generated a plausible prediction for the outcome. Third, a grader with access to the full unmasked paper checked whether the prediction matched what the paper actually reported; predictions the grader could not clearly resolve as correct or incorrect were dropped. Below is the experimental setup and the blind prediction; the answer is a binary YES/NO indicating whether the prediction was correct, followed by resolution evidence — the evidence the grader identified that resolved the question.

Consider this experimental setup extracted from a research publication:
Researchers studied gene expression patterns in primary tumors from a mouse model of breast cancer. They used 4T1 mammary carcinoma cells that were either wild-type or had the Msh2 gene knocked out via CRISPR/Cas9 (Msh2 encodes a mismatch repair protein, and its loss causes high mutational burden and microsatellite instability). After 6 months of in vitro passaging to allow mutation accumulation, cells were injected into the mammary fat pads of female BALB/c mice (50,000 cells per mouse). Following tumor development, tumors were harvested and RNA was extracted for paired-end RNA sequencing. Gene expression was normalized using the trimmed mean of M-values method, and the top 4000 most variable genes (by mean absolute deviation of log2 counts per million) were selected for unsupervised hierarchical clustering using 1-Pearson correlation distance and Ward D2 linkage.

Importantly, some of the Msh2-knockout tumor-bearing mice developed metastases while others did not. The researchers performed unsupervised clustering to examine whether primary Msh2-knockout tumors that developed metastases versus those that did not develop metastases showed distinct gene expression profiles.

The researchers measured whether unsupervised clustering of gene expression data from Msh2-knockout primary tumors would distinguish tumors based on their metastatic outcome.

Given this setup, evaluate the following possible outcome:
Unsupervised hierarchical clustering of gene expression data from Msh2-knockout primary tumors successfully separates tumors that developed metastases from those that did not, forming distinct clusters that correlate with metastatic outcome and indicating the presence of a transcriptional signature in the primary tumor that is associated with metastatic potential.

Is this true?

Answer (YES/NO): YES